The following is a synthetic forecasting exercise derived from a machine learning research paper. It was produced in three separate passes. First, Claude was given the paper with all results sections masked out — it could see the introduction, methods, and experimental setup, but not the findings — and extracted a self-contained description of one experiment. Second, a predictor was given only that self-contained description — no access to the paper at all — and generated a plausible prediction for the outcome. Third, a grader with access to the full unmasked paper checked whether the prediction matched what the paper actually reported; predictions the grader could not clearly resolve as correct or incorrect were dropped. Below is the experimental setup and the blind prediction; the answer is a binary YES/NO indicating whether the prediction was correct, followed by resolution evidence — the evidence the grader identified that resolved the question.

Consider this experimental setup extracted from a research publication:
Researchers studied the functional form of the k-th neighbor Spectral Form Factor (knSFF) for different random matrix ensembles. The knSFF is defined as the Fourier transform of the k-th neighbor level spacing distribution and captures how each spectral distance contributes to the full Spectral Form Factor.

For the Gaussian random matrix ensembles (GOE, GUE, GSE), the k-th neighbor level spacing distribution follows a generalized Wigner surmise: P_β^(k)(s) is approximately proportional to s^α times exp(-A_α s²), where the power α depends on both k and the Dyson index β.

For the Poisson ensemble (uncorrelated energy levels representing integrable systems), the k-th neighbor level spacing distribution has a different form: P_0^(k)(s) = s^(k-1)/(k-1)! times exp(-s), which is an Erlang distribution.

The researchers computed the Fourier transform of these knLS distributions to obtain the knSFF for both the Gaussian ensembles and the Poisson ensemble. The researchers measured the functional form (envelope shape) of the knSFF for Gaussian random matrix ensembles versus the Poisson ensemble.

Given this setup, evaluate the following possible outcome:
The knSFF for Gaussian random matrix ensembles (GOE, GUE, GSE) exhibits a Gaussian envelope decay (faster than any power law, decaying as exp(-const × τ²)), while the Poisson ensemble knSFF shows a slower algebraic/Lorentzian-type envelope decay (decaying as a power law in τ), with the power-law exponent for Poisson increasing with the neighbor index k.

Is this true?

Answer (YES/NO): NO